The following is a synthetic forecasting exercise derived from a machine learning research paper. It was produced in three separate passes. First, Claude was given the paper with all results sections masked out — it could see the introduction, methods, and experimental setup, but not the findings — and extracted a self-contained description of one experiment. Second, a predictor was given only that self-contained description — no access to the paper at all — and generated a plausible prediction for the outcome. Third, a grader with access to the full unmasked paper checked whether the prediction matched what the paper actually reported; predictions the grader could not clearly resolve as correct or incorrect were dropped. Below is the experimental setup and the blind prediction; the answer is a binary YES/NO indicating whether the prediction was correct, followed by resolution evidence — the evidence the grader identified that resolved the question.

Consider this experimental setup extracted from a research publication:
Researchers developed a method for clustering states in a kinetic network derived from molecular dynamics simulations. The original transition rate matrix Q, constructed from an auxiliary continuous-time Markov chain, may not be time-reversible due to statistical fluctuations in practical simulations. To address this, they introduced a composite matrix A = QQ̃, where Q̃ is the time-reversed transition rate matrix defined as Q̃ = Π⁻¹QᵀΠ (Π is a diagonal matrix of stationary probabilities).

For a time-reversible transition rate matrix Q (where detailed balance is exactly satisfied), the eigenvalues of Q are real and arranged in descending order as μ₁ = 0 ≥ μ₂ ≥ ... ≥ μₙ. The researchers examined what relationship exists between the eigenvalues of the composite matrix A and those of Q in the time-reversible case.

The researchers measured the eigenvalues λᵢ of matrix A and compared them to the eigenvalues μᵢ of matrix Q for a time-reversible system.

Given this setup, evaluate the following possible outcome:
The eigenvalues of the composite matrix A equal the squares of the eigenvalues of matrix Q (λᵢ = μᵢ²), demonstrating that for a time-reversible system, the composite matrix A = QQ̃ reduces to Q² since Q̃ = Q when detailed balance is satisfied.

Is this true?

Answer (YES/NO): YES